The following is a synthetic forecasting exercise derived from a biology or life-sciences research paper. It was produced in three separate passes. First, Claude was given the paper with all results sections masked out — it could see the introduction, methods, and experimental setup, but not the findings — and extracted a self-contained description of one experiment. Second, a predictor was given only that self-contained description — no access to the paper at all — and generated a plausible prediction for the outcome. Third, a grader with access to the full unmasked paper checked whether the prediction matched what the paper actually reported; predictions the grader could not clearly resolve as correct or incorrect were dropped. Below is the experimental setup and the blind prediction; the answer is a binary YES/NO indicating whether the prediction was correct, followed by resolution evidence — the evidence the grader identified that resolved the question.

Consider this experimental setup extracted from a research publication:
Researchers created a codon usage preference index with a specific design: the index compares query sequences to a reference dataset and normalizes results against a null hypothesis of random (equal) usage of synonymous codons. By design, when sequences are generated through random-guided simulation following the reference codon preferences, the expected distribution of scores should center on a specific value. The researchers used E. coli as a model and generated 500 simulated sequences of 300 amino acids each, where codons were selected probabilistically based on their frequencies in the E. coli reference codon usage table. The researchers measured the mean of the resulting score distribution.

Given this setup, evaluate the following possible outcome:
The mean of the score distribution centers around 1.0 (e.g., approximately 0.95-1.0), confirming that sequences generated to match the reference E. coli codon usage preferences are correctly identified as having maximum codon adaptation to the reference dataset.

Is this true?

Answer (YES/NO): YES